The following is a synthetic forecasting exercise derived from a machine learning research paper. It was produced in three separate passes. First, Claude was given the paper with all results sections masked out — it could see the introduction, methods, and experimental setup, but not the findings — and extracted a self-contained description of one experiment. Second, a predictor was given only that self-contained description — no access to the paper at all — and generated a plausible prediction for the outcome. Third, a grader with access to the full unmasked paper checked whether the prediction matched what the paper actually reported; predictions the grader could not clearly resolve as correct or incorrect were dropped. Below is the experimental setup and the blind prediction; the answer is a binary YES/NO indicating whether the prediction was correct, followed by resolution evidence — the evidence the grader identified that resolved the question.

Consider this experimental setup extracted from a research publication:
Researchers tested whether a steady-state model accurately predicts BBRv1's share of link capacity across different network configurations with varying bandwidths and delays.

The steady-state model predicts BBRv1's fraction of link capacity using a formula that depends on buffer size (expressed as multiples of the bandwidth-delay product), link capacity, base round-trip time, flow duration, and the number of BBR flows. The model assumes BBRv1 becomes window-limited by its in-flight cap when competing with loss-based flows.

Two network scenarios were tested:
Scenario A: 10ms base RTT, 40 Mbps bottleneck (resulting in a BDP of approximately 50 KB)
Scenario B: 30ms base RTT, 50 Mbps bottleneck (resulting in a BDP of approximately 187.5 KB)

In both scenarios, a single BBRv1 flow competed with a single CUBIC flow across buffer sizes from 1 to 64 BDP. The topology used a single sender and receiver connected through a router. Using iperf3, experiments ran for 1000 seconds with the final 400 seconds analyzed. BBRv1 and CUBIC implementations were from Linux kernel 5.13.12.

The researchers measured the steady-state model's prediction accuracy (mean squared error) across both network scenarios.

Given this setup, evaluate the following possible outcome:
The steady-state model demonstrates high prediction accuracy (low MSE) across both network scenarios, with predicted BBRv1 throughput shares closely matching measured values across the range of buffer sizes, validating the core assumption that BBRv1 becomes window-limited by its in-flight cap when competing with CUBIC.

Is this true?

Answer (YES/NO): YES